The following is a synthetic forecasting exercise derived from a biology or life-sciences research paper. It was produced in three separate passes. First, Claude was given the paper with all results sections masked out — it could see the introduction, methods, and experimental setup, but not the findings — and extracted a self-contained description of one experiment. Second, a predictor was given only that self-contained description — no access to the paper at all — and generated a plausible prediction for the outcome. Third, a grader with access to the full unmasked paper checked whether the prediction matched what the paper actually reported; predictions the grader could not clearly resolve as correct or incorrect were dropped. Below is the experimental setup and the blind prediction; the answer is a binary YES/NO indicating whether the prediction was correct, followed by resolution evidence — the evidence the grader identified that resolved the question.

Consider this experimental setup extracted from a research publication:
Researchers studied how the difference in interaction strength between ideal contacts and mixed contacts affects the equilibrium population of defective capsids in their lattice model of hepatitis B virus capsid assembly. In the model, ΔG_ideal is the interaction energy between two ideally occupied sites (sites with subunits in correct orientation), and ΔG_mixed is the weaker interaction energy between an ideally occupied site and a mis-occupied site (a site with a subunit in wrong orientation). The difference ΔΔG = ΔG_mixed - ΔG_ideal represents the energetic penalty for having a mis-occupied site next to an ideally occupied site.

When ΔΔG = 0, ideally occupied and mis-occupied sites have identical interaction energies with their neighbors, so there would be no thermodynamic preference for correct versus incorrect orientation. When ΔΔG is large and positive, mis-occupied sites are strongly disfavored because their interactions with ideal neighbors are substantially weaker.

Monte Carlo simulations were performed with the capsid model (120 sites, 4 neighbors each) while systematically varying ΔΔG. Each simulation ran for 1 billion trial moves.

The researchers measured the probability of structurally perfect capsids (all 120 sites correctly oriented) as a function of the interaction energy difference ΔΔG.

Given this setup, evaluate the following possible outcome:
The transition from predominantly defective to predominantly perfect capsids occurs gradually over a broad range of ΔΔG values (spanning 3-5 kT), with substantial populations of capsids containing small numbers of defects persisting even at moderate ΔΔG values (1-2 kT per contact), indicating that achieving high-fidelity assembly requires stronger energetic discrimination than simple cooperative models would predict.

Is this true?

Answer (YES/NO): NO